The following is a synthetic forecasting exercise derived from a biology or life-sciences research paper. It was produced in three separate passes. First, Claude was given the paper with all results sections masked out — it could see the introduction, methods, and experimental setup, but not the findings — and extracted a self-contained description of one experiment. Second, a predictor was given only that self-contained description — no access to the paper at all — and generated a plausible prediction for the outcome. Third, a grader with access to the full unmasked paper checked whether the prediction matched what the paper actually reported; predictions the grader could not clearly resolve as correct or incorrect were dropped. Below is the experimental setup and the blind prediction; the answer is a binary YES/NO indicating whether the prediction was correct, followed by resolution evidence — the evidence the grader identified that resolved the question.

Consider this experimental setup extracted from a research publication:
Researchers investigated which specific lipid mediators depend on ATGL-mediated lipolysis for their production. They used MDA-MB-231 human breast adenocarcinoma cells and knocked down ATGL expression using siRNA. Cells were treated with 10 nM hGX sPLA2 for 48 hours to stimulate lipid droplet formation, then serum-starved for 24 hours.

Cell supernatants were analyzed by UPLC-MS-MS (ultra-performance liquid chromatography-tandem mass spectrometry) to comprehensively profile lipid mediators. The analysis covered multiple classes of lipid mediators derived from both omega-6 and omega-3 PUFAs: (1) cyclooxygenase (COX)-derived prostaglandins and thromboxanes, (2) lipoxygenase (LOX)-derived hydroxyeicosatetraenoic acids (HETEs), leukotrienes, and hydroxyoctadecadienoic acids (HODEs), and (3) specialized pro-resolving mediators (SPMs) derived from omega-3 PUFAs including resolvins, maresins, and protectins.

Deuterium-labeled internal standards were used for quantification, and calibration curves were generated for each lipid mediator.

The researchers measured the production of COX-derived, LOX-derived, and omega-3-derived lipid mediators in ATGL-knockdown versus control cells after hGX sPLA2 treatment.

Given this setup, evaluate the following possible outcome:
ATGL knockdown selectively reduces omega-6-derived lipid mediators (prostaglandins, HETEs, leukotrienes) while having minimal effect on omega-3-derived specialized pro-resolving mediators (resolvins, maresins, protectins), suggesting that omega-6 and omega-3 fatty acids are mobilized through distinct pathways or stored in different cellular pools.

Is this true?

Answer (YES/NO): NO